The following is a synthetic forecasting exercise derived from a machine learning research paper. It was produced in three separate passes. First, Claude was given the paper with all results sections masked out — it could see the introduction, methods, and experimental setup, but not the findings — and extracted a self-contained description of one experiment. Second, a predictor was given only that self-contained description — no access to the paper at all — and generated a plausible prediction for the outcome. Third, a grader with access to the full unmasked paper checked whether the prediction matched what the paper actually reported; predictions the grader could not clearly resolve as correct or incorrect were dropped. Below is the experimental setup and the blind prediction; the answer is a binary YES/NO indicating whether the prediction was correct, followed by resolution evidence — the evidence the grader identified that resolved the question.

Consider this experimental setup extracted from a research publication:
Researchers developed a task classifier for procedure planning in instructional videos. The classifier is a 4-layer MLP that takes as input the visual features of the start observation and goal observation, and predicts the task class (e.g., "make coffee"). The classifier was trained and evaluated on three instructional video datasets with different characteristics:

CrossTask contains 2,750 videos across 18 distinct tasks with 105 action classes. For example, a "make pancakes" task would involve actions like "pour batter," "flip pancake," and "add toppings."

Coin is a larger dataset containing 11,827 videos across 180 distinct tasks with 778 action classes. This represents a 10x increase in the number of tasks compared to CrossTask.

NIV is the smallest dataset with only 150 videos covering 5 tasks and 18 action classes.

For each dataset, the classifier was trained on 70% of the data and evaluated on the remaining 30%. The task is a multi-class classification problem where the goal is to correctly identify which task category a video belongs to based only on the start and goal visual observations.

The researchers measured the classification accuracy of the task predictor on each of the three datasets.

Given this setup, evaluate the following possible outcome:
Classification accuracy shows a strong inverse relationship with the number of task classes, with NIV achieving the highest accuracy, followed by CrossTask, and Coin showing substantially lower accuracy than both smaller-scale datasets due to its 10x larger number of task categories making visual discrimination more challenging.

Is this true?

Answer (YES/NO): YES